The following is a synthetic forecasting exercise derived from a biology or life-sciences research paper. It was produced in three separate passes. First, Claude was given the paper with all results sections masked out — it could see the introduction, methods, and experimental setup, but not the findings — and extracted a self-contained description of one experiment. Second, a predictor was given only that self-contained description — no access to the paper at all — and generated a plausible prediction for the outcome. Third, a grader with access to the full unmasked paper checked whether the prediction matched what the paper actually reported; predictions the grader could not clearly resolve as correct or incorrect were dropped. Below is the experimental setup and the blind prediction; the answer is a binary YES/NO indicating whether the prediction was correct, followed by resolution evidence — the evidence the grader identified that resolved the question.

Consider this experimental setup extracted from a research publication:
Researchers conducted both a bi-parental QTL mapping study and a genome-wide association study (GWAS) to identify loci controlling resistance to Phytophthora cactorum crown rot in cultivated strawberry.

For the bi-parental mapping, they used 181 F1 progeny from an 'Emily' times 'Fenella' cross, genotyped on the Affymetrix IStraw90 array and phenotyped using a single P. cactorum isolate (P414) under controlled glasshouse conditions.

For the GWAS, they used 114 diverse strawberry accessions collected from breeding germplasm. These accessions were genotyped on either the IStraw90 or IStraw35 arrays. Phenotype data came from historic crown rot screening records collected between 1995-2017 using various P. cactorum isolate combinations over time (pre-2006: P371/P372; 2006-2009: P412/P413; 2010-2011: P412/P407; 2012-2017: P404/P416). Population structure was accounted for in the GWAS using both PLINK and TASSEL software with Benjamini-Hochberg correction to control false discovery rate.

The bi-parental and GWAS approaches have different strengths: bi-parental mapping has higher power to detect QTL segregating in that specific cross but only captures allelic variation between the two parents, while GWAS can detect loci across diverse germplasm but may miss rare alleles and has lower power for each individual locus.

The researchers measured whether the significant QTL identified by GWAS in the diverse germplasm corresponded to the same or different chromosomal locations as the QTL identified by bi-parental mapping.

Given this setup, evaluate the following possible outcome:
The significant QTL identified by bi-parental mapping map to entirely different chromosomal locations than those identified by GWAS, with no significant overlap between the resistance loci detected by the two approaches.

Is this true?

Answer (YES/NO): YES